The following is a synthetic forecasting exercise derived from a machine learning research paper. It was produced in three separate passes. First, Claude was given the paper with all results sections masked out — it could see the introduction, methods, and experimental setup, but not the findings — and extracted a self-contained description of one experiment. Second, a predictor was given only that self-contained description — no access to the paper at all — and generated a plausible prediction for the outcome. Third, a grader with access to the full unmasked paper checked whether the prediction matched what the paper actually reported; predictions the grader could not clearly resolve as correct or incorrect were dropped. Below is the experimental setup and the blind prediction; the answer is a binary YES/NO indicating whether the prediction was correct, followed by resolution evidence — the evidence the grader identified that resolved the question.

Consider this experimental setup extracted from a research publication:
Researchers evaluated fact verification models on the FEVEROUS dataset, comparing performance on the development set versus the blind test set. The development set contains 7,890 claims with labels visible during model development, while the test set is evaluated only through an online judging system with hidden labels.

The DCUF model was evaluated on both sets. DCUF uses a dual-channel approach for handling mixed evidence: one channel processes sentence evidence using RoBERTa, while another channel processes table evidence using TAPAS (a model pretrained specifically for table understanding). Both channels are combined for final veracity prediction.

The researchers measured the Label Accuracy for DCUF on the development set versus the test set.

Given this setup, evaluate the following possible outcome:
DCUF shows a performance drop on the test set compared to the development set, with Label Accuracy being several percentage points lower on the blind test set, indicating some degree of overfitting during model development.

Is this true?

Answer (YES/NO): YES